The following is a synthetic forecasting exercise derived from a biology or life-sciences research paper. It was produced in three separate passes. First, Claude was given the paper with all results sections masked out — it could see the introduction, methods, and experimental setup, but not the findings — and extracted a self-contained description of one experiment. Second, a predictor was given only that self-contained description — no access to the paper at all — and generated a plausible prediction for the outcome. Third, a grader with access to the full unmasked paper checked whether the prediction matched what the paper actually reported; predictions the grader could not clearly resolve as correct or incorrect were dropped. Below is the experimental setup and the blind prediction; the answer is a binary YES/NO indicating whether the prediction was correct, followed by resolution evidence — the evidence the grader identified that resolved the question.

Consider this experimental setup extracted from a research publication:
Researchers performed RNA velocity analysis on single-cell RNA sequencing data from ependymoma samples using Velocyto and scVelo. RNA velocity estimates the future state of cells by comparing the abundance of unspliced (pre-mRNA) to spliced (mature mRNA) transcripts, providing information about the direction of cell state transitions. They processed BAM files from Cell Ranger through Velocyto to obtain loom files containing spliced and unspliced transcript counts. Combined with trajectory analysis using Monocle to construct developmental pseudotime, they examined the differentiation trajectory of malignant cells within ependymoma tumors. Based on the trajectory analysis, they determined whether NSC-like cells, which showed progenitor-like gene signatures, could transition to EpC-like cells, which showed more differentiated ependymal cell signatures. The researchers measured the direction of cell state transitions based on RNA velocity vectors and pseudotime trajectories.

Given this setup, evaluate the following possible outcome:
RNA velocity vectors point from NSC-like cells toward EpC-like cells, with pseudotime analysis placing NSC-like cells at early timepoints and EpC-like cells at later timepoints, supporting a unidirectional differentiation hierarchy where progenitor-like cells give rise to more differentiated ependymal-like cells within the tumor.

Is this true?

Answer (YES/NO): YES